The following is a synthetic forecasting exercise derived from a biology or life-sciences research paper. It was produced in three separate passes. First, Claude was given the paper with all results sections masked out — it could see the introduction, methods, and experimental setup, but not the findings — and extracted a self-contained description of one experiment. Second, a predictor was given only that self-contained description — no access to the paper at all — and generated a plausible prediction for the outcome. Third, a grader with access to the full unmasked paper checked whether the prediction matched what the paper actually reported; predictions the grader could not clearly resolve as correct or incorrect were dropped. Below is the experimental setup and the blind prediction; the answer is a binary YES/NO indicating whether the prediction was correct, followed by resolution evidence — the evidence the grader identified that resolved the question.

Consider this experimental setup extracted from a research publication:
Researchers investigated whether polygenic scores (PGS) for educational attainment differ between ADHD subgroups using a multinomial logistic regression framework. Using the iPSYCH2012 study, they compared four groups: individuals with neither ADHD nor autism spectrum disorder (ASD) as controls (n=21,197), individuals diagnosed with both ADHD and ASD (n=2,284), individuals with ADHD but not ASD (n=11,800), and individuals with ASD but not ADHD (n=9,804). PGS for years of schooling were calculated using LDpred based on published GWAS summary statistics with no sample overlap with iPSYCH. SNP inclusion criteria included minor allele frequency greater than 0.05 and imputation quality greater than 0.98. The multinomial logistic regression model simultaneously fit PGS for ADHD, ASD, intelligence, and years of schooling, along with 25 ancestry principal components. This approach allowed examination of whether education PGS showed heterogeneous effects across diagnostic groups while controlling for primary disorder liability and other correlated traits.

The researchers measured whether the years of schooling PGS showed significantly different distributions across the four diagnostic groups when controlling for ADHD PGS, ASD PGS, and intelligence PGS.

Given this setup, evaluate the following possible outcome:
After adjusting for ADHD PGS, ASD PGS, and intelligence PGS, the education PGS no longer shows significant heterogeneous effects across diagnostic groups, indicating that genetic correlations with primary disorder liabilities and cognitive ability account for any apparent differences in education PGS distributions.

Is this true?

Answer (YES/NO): NO